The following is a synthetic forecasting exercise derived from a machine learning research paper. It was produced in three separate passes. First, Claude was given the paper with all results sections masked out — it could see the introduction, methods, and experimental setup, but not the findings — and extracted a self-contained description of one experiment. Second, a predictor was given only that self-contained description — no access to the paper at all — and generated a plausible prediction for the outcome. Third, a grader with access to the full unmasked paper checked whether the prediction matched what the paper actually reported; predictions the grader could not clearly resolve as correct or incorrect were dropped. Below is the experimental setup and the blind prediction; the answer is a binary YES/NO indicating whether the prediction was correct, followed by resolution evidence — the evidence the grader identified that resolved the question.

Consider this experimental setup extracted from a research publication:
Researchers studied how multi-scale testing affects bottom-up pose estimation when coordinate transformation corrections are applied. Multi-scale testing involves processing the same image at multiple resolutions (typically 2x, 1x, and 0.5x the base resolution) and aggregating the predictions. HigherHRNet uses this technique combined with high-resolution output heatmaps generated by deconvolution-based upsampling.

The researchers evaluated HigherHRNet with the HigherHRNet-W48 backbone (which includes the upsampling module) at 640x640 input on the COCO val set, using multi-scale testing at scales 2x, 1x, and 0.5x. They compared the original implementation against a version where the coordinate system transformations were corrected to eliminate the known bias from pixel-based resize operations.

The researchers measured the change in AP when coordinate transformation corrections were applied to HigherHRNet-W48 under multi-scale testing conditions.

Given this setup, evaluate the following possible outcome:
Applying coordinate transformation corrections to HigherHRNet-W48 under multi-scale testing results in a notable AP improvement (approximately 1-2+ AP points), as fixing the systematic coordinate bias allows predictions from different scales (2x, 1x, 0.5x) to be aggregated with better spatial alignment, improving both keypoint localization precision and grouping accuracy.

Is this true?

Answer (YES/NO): NO